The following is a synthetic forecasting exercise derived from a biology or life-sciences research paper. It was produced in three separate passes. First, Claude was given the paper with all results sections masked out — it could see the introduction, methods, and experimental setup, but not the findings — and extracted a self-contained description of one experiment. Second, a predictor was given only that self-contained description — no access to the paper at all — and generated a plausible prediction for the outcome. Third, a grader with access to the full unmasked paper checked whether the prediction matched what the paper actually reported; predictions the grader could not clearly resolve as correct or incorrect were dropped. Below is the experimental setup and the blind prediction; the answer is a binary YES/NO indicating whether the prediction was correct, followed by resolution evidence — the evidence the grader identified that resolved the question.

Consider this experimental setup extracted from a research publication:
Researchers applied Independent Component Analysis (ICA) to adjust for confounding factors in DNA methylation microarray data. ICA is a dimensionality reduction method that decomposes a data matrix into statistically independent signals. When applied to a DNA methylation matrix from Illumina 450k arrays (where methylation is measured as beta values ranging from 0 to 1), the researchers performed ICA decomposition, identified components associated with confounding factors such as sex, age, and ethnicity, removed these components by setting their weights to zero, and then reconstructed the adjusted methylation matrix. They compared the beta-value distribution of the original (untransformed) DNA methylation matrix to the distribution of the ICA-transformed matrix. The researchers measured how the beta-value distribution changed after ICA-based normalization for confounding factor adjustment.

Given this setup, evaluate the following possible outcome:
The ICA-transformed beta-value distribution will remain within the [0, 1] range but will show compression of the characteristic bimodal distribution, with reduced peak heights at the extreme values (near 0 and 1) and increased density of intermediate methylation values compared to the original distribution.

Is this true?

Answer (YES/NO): NO